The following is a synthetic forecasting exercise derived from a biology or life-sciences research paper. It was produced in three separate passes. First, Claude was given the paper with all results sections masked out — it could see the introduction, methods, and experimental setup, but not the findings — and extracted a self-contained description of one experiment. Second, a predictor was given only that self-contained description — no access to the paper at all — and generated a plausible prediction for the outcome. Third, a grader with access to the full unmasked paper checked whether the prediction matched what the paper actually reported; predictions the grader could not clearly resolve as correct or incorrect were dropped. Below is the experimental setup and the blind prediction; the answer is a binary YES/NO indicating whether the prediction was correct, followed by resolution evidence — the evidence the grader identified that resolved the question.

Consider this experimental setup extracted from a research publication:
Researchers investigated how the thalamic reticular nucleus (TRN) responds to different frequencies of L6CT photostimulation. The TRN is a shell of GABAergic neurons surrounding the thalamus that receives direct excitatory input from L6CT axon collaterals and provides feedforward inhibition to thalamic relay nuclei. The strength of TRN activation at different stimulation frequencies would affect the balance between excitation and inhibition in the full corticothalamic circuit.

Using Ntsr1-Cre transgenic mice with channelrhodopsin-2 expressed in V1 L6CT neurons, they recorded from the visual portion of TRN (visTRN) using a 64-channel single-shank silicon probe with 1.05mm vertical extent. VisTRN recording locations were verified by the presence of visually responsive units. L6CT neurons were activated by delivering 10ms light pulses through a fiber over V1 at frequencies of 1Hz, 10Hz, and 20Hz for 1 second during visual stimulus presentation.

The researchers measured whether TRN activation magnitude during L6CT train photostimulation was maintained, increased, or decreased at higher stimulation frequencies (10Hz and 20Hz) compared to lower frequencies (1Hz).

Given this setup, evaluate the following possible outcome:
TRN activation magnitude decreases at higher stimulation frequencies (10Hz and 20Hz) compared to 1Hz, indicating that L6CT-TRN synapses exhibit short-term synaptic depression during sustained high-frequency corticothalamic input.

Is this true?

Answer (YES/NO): NO